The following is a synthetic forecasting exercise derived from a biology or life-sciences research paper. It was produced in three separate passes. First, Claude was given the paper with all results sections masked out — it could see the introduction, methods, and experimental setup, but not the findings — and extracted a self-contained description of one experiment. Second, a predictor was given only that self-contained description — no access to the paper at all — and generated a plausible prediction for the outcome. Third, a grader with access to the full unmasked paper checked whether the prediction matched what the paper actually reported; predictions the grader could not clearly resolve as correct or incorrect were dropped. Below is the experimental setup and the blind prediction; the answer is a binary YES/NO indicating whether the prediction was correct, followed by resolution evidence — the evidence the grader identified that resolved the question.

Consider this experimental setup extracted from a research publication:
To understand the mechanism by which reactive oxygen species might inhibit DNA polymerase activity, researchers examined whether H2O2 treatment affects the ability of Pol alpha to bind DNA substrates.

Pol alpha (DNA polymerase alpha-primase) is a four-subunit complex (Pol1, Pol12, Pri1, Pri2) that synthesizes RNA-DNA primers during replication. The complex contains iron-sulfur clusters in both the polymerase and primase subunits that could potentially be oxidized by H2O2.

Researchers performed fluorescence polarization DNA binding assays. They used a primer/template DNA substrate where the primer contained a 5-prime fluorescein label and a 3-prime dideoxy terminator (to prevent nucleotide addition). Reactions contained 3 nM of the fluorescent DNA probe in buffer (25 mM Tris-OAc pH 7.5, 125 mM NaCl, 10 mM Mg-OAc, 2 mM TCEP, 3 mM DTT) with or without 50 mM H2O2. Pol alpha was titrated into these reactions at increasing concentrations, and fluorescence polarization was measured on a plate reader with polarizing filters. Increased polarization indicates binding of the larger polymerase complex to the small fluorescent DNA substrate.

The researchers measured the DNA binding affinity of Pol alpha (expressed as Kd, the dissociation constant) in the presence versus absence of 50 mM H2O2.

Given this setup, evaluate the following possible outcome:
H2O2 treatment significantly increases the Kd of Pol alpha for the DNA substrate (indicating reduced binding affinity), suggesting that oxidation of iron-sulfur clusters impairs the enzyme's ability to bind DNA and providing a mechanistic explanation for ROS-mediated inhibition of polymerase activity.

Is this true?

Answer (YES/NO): YES